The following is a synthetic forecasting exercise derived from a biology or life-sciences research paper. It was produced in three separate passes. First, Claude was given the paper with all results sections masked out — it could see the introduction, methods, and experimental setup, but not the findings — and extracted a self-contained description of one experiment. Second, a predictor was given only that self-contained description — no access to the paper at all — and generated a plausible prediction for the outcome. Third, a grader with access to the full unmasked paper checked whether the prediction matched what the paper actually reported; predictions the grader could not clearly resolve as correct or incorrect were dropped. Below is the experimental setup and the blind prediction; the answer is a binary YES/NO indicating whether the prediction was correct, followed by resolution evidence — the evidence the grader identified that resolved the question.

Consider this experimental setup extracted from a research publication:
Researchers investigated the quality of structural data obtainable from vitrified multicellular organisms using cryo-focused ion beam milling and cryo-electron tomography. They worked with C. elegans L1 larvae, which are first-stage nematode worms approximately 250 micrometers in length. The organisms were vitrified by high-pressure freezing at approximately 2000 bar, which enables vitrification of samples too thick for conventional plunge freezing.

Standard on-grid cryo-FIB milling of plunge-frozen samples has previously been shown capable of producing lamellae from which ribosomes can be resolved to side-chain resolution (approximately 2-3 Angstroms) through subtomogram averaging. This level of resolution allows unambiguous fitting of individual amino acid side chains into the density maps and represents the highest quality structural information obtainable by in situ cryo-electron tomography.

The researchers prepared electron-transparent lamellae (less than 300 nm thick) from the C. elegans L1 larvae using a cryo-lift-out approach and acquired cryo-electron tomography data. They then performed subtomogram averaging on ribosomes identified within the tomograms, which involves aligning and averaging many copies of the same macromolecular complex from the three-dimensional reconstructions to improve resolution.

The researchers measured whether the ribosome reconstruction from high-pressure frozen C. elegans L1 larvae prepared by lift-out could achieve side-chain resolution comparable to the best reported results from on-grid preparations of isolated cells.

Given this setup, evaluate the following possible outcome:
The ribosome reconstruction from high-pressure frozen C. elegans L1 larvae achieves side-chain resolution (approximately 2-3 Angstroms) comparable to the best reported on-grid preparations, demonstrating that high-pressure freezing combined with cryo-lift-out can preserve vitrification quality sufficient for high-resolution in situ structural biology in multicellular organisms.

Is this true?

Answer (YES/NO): NO